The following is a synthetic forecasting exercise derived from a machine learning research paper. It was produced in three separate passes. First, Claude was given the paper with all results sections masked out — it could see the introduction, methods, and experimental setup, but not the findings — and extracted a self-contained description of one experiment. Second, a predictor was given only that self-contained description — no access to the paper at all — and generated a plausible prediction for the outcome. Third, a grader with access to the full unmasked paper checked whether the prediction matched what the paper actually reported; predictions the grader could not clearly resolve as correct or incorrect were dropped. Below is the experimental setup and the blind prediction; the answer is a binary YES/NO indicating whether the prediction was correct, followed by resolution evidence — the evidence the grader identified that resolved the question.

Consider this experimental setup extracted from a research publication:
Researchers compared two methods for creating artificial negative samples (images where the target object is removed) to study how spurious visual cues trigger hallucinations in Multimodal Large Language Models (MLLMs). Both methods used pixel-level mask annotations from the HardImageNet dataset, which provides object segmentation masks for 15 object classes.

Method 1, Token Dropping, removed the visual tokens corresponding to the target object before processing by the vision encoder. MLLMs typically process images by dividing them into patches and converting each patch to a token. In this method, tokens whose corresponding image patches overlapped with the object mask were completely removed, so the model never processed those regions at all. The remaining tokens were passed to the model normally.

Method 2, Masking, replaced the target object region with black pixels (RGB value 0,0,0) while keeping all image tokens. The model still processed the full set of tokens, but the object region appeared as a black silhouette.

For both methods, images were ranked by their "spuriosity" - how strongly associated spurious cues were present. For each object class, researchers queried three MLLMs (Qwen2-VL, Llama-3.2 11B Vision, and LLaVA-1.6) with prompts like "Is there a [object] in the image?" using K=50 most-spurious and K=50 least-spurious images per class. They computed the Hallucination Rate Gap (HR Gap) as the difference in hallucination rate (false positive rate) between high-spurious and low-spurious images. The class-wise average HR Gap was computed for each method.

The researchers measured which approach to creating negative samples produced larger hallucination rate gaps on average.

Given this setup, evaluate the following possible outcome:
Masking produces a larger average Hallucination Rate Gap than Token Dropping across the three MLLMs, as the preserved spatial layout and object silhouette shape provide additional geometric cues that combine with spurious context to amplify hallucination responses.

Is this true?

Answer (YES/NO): YES